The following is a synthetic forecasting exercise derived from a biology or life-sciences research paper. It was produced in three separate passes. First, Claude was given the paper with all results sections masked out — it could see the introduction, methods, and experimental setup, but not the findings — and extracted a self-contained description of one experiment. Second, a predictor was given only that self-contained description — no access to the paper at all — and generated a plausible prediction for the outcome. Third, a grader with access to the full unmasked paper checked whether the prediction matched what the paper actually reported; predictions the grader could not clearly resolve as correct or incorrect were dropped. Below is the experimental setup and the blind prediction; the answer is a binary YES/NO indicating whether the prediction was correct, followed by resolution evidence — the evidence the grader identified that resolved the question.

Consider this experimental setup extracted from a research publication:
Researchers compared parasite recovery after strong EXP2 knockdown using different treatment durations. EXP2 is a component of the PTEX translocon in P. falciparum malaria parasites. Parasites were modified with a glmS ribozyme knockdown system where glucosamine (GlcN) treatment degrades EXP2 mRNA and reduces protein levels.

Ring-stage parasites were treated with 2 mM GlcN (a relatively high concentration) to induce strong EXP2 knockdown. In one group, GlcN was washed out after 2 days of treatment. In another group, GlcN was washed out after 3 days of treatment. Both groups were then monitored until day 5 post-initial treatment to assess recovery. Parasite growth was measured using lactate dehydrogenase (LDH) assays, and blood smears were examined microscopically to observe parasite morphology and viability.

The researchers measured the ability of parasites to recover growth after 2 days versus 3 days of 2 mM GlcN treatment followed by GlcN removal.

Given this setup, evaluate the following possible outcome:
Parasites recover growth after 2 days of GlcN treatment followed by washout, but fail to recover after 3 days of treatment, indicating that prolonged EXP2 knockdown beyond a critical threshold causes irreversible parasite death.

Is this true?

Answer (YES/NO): YES